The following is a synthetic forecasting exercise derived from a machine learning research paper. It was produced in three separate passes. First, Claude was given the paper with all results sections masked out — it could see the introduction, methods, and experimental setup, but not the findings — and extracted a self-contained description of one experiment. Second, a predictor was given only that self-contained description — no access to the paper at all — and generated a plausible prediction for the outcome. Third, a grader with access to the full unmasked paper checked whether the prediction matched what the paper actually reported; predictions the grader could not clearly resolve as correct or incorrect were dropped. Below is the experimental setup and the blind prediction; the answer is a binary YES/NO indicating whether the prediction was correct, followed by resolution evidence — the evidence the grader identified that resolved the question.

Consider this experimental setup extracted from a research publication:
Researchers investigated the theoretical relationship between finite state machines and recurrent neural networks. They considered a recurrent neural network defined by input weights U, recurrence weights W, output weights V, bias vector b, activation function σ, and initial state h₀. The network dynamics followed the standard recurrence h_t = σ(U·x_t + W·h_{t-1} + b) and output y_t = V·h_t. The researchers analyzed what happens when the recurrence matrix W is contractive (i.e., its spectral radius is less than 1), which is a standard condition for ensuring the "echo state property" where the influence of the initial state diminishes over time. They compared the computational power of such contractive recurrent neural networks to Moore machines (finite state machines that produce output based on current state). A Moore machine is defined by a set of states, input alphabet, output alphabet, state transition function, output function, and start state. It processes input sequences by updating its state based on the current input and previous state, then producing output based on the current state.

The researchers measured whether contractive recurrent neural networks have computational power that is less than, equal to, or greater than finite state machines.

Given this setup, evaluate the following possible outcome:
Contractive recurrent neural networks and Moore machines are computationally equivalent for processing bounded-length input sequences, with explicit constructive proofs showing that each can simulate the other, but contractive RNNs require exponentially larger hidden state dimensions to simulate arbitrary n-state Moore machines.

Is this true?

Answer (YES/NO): NO